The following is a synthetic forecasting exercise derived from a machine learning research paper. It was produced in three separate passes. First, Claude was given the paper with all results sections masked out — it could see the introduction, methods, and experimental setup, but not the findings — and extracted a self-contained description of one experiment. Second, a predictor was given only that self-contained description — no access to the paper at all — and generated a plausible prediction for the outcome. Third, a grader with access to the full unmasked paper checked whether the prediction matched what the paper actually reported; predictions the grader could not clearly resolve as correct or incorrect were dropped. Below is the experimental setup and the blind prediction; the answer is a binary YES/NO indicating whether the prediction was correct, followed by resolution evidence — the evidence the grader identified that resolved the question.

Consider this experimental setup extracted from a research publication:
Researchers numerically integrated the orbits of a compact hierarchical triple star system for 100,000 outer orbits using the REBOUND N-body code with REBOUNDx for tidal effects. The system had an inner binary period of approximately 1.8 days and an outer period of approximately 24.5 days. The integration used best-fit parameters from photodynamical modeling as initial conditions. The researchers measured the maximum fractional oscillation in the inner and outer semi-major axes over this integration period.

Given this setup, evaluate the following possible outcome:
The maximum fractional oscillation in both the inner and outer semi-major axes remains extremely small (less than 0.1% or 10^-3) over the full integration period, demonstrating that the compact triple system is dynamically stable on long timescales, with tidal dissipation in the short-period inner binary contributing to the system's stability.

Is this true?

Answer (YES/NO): NO